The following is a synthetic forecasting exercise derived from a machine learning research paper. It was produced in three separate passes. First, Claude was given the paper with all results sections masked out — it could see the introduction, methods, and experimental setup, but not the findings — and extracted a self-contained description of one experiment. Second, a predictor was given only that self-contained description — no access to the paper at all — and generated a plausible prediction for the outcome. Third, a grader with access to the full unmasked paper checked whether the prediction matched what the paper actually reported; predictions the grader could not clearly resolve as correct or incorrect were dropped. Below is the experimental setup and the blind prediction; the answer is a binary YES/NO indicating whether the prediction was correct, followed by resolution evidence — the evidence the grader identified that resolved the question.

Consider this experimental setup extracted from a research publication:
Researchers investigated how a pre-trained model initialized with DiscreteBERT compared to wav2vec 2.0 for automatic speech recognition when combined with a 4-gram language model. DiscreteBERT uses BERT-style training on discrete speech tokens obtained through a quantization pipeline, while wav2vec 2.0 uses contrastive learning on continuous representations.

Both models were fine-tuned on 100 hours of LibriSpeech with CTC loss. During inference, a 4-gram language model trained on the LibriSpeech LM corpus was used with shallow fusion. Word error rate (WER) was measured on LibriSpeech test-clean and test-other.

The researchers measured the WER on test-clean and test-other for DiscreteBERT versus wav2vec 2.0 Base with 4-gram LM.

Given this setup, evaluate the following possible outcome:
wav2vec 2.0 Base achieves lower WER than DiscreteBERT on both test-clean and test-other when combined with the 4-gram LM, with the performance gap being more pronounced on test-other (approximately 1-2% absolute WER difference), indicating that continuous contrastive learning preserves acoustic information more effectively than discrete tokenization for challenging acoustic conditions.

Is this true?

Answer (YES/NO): NO